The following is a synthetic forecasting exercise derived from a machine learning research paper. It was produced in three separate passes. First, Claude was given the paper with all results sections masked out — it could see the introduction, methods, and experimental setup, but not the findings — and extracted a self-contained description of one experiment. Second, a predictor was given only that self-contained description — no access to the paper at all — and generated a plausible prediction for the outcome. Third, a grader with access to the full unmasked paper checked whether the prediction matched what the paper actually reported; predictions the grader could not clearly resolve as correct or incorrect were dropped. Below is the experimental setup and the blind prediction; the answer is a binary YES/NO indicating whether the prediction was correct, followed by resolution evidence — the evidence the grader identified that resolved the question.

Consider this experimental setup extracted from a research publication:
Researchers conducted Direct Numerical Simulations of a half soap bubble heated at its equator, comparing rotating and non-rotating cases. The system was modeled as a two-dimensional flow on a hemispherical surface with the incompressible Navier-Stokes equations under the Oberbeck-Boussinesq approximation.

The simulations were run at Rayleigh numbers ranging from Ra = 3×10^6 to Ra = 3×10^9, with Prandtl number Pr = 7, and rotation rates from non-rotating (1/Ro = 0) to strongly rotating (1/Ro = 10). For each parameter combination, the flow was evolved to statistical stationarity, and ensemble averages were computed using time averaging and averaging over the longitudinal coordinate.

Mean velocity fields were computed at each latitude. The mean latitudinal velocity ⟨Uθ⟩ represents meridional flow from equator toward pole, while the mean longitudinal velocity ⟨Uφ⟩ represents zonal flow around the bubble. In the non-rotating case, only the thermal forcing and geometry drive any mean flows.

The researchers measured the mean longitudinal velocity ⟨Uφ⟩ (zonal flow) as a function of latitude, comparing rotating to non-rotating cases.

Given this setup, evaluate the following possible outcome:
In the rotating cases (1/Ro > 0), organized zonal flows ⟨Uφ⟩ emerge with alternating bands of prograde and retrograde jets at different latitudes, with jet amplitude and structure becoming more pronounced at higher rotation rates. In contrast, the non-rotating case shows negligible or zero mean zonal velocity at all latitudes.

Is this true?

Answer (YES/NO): NO